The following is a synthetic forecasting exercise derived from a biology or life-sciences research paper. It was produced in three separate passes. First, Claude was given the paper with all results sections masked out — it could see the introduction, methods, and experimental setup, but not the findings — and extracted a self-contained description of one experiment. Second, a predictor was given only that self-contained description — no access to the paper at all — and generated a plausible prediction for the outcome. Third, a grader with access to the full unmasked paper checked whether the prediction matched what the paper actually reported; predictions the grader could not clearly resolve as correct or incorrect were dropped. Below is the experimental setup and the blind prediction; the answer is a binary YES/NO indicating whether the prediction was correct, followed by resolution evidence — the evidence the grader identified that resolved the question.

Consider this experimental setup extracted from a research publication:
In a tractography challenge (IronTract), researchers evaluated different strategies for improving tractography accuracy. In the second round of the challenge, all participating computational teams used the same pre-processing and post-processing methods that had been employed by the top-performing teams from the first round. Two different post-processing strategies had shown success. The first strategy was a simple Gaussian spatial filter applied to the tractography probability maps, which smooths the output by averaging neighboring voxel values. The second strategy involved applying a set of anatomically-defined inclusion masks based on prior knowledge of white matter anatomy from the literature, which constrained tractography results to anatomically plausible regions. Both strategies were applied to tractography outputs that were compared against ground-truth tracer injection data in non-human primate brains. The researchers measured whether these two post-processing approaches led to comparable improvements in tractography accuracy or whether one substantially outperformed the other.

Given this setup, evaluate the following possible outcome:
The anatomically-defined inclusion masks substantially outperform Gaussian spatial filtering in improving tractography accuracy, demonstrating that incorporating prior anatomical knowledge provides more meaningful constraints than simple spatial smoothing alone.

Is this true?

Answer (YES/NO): NO